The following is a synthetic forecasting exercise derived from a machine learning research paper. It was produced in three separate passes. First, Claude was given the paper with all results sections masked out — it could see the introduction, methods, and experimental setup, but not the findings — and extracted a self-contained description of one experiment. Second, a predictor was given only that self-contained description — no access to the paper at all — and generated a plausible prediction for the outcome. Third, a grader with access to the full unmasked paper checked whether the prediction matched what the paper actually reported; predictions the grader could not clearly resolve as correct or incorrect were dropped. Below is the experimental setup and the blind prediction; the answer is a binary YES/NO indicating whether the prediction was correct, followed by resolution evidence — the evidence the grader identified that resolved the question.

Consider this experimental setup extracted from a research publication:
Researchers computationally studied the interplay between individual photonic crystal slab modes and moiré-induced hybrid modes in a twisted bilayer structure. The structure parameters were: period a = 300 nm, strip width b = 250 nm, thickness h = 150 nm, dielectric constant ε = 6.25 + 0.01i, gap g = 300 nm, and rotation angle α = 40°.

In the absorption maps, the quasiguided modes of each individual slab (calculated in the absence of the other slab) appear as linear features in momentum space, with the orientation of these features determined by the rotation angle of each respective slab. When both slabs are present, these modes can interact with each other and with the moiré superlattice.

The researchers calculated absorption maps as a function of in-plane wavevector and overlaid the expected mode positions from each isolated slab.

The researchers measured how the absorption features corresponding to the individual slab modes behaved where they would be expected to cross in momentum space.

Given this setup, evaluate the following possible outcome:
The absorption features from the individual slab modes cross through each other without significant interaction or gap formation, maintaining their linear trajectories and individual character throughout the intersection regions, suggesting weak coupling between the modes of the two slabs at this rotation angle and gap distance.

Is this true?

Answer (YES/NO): NO